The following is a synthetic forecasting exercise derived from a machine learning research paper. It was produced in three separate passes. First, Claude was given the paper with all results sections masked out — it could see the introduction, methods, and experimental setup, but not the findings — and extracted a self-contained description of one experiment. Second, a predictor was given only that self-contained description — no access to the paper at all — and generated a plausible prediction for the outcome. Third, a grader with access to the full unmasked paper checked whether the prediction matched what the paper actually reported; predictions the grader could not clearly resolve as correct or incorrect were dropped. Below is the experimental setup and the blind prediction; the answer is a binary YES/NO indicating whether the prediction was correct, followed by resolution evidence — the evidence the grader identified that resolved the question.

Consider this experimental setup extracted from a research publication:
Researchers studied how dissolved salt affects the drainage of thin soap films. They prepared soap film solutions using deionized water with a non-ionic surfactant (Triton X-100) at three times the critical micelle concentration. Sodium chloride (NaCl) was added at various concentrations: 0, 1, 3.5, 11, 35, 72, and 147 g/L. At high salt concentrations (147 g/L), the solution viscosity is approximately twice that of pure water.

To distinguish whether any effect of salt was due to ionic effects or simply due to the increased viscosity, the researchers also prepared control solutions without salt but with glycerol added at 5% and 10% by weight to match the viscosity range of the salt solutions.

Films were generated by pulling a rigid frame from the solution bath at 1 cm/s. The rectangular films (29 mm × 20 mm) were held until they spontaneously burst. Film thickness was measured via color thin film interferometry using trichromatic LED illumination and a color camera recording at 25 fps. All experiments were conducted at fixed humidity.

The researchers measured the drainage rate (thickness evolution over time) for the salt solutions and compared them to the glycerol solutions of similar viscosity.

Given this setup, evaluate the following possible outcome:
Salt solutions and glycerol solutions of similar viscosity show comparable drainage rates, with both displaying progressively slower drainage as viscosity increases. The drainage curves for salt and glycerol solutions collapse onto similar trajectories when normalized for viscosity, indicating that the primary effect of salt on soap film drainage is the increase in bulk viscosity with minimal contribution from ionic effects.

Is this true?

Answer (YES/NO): YES